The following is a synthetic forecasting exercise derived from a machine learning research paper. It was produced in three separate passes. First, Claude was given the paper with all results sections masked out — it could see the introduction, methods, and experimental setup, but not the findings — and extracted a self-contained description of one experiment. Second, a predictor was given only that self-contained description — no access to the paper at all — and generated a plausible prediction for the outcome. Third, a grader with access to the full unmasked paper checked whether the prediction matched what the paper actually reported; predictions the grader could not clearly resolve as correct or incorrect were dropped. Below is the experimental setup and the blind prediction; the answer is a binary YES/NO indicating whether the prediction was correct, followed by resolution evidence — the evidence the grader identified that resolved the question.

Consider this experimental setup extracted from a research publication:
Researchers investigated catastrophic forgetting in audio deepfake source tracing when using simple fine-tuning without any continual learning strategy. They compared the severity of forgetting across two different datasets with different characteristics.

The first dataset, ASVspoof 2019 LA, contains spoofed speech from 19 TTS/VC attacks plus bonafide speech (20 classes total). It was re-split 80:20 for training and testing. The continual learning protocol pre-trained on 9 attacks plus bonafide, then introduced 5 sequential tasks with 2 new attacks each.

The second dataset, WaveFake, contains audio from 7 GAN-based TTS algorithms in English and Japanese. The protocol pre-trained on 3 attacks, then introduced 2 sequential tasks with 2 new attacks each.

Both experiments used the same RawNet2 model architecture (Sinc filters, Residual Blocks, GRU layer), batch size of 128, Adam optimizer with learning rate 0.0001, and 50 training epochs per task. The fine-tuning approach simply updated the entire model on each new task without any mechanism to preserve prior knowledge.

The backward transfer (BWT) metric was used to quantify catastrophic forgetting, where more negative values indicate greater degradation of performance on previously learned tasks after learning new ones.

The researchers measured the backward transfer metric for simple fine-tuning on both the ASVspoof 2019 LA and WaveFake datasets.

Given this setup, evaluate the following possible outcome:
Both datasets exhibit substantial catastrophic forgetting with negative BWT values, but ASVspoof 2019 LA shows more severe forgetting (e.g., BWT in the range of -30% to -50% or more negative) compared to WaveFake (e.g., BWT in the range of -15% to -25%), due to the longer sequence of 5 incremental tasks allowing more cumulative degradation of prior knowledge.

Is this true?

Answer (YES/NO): NO